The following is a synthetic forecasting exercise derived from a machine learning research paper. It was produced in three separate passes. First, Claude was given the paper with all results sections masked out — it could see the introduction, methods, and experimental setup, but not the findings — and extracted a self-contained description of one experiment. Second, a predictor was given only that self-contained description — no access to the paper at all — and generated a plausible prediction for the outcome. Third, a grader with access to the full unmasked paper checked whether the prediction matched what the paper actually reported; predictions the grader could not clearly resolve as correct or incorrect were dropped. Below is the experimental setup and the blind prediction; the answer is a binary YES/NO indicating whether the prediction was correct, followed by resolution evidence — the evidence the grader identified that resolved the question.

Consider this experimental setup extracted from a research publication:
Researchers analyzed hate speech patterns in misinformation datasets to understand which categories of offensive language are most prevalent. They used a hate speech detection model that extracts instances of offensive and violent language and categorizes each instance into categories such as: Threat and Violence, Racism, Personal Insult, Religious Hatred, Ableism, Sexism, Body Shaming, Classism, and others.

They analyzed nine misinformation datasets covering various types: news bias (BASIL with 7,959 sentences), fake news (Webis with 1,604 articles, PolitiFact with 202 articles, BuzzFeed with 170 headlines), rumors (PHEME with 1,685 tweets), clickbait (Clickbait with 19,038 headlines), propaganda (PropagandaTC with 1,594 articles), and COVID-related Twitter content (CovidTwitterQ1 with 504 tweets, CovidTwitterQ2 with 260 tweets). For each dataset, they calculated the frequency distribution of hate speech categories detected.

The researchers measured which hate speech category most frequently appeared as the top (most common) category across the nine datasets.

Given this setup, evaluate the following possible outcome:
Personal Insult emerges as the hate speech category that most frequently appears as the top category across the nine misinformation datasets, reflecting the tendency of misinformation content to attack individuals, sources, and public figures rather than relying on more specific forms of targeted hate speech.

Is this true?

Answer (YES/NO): NO